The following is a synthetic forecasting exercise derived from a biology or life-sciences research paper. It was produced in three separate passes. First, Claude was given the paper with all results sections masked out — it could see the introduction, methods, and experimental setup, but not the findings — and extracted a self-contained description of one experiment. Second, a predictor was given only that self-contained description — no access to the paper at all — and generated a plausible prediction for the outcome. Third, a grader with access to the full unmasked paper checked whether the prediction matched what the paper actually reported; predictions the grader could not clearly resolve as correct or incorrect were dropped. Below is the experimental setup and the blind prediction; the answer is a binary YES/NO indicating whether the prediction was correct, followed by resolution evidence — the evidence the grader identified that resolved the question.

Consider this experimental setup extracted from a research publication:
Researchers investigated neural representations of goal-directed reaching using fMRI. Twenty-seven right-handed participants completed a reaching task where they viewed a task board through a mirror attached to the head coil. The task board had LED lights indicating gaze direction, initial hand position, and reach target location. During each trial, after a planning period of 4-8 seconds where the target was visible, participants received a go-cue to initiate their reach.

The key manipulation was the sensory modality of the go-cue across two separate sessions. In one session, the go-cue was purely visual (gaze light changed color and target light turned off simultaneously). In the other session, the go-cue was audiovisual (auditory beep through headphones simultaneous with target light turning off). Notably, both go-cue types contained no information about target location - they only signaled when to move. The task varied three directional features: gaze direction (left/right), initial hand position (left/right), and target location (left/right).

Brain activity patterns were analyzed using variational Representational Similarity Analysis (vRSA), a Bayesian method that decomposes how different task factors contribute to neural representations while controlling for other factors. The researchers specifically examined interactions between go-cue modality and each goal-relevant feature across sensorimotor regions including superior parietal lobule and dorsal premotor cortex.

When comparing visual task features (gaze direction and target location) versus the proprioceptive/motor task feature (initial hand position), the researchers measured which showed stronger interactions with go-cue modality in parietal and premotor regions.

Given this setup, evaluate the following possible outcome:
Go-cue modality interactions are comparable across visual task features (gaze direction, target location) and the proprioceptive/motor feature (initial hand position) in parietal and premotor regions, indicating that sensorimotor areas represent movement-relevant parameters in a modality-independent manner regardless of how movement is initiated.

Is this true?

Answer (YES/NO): NO